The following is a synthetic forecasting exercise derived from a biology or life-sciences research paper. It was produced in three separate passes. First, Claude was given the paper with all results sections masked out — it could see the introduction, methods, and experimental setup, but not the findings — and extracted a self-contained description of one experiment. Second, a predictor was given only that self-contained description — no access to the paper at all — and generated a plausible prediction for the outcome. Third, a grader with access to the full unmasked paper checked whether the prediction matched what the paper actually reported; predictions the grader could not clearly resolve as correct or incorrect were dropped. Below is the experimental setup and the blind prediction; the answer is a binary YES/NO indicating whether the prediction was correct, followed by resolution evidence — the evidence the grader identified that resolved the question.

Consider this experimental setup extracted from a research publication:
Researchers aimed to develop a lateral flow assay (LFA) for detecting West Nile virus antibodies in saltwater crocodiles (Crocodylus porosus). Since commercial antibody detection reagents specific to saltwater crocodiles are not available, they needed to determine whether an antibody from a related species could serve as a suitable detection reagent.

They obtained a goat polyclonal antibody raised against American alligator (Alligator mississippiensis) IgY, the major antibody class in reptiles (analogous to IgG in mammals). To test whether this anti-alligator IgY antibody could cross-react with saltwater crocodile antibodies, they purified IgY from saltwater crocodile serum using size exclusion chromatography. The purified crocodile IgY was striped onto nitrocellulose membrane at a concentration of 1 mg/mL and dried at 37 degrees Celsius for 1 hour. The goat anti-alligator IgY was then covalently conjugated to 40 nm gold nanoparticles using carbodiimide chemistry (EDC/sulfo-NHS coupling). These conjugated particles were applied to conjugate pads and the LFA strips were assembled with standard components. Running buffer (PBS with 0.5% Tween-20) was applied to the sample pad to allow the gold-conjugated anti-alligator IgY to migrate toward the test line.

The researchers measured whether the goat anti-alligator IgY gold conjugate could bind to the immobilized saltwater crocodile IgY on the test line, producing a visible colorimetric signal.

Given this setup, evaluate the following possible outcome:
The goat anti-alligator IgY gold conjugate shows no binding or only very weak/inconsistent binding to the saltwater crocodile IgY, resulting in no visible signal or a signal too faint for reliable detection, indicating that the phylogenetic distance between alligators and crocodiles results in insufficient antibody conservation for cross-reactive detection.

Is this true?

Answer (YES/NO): NO